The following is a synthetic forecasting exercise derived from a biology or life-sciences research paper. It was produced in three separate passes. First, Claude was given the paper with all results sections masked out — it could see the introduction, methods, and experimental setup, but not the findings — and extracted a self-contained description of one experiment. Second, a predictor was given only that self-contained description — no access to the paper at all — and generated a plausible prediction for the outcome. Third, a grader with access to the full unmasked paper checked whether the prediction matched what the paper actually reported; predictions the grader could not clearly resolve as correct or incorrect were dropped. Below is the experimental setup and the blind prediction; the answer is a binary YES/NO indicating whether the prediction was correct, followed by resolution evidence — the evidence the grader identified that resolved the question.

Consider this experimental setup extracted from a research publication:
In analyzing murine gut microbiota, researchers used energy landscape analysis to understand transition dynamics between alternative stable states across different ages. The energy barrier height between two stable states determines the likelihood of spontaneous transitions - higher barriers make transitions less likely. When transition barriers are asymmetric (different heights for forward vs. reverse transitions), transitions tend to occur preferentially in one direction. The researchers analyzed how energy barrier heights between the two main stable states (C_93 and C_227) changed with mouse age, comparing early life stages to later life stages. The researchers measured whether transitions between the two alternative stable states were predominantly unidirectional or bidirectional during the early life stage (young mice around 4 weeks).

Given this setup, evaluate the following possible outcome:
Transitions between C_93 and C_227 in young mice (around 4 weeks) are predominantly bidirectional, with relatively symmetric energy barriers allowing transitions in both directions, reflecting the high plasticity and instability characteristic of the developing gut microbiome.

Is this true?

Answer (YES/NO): NO